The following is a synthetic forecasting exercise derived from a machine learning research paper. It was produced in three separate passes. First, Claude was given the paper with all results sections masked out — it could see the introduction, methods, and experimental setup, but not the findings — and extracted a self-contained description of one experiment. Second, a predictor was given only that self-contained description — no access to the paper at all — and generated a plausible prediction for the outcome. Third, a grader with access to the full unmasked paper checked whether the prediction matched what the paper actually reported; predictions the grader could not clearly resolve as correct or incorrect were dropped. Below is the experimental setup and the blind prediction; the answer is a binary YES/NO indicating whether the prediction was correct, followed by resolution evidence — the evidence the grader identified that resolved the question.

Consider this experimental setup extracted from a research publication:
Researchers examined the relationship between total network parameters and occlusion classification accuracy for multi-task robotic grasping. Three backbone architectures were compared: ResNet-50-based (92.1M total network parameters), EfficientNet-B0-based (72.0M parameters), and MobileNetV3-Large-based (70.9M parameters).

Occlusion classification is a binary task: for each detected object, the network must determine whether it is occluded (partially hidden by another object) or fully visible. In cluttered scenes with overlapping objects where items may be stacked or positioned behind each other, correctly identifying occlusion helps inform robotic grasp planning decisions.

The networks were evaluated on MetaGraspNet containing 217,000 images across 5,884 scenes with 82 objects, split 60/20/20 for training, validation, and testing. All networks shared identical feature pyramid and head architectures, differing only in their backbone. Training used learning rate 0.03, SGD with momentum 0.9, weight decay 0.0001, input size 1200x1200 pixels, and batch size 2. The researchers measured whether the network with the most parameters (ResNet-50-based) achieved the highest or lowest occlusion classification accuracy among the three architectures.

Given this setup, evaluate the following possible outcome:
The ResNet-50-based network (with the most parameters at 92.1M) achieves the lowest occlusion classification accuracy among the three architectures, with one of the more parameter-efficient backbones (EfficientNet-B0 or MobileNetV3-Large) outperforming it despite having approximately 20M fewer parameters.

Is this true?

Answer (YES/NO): YES